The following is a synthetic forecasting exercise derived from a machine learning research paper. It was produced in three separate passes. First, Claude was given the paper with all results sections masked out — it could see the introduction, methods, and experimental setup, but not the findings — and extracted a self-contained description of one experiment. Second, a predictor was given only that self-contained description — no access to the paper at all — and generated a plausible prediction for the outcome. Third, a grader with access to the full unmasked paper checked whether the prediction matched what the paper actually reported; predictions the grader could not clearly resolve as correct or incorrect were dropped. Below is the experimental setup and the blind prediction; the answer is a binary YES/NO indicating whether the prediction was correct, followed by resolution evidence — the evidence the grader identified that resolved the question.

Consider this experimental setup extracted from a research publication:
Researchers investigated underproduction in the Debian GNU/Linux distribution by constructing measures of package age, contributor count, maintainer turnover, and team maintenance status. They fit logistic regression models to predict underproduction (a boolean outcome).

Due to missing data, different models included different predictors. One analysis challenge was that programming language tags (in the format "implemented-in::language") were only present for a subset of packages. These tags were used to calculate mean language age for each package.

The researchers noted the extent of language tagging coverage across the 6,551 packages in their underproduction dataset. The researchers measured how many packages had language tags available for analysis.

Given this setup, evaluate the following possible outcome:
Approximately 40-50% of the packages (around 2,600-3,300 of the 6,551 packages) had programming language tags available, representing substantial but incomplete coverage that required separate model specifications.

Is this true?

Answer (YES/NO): NO